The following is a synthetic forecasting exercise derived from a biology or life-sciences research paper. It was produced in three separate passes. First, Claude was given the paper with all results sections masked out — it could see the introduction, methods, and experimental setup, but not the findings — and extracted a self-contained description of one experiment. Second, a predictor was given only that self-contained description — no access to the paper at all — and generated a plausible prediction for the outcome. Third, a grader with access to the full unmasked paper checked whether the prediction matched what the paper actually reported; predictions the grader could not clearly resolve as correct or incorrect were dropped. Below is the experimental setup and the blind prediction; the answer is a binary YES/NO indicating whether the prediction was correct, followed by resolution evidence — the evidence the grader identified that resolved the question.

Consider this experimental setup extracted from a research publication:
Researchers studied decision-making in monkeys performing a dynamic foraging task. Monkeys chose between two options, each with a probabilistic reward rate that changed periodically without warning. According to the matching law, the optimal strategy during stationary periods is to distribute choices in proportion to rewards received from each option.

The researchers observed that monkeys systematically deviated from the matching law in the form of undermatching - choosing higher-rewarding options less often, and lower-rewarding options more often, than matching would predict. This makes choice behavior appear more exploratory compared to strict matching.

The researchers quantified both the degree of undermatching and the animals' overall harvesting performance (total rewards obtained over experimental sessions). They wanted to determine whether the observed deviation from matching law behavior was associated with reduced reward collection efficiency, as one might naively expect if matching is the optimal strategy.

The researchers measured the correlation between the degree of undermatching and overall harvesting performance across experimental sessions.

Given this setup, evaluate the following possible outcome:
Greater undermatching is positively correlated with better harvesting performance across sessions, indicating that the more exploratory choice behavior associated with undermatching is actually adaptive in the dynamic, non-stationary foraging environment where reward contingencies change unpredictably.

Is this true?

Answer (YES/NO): YES